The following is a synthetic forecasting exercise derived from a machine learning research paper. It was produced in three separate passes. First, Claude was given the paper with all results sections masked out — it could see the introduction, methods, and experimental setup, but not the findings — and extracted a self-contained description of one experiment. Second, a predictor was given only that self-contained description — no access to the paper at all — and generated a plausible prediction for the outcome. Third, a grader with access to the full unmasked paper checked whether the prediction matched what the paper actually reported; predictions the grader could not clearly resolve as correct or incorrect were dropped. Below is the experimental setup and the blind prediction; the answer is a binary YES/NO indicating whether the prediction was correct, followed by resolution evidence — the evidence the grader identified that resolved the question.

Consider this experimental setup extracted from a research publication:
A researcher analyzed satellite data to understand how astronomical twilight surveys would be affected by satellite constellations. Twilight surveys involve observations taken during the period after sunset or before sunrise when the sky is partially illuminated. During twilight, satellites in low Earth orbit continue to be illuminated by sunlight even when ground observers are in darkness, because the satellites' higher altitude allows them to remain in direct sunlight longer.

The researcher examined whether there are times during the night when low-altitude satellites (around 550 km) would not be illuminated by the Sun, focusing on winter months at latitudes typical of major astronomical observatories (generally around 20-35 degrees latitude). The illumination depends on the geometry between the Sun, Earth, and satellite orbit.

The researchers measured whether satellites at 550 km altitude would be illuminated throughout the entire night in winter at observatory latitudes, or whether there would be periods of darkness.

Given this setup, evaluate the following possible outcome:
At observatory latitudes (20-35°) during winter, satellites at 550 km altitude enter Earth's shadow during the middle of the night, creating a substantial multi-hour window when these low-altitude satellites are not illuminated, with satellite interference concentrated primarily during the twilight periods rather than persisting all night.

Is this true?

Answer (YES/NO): YES